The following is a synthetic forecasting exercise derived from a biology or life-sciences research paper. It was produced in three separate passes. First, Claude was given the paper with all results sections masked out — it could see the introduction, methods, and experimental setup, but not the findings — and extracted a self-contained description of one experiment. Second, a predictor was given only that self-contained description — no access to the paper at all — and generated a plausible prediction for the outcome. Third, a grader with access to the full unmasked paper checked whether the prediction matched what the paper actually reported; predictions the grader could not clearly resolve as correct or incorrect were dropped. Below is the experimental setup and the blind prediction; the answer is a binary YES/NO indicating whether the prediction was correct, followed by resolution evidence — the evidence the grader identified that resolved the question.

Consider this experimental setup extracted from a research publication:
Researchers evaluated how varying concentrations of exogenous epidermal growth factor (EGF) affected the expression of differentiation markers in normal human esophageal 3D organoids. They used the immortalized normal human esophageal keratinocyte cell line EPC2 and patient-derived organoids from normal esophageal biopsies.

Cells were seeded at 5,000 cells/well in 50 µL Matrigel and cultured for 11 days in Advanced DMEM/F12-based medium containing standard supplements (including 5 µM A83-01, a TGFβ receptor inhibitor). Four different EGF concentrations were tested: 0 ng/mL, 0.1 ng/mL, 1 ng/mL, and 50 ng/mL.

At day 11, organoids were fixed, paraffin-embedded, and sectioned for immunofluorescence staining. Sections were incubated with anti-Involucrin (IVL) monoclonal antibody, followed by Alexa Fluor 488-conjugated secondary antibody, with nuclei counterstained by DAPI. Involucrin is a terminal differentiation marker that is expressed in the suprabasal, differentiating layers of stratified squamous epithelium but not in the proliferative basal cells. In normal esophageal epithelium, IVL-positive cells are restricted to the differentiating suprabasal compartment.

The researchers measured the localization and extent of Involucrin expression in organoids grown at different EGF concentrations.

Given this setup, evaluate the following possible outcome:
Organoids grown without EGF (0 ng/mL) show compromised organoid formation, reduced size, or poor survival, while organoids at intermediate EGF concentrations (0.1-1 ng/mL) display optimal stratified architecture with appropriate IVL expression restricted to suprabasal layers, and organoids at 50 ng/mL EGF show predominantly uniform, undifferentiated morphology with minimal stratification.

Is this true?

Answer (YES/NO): NO